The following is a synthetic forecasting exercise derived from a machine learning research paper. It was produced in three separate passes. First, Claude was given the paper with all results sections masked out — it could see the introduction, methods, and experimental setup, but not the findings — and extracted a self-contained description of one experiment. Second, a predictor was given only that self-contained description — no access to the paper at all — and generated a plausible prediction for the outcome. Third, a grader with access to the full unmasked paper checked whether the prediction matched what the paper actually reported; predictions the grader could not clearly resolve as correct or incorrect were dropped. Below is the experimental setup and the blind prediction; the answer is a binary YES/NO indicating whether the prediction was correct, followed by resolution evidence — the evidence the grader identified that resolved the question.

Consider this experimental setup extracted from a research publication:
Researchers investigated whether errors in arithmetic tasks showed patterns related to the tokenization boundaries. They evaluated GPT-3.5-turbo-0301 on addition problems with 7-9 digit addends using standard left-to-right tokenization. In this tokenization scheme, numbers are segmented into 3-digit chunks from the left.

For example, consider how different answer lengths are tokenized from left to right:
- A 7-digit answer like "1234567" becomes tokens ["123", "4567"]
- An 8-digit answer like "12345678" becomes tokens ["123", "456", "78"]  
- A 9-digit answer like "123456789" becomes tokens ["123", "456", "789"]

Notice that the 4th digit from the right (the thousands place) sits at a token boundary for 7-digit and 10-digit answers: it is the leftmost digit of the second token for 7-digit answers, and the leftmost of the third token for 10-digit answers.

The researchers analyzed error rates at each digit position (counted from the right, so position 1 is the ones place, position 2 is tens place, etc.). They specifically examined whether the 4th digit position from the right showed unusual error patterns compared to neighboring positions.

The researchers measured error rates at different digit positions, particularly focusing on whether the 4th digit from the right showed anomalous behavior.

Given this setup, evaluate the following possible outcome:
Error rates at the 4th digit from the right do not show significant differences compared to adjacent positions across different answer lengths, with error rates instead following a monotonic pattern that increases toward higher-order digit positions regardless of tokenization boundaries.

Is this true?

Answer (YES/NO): NO